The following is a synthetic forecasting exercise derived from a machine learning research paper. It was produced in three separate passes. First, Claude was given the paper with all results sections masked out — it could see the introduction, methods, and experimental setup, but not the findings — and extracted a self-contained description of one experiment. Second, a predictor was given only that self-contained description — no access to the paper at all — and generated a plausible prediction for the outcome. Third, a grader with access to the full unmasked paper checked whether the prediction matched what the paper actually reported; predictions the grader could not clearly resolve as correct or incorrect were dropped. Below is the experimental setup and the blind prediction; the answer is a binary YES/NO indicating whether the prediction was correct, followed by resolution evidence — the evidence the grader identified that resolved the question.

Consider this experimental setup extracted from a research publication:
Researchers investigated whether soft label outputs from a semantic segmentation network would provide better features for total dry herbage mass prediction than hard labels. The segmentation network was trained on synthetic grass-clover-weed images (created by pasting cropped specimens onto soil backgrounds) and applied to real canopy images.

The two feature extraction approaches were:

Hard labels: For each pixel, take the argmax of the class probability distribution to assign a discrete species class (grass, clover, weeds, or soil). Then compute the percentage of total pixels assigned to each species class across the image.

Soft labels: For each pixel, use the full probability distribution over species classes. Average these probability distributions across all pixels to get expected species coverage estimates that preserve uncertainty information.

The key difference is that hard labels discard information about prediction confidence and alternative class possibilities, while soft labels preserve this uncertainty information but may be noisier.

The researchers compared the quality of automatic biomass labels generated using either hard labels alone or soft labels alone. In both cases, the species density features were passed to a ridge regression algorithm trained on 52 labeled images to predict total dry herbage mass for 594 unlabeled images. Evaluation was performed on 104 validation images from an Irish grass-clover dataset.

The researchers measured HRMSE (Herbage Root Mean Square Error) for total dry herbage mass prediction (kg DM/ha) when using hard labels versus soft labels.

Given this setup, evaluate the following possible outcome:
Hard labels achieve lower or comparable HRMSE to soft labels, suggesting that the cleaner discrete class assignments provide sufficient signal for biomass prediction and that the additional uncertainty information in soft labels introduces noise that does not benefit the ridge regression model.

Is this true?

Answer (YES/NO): NO